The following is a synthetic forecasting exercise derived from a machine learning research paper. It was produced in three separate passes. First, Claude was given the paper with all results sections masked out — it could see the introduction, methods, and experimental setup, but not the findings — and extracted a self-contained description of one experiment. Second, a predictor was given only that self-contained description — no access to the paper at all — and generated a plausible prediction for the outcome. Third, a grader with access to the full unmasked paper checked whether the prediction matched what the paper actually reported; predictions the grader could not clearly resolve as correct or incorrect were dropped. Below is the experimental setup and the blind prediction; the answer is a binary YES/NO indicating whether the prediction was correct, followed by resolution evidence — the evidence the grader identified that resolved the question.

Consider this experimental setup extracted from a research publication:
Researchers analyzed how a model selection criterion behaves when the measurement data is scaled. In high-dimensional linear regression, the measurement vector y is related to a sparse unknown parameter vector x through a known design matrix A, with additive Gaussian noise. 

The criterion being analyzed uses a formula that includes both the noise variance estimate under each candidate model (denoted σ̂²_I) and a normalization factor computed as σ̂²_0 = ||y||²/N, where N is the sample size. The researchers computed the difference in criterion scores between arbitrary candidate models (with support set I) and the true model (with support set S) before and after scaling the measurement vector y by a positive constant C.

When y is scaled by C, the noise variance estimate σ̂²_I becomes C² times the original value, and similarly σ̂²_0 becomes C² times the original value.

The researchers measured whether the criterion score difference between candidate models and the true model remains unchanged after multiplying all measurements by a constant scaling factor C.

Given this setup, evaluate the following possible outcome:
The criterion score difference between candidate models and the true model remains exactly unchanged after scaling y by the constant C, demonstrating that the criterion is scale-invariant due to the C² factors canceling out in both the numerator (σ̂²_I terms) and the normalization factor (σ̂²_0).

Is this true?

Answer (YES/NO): YES